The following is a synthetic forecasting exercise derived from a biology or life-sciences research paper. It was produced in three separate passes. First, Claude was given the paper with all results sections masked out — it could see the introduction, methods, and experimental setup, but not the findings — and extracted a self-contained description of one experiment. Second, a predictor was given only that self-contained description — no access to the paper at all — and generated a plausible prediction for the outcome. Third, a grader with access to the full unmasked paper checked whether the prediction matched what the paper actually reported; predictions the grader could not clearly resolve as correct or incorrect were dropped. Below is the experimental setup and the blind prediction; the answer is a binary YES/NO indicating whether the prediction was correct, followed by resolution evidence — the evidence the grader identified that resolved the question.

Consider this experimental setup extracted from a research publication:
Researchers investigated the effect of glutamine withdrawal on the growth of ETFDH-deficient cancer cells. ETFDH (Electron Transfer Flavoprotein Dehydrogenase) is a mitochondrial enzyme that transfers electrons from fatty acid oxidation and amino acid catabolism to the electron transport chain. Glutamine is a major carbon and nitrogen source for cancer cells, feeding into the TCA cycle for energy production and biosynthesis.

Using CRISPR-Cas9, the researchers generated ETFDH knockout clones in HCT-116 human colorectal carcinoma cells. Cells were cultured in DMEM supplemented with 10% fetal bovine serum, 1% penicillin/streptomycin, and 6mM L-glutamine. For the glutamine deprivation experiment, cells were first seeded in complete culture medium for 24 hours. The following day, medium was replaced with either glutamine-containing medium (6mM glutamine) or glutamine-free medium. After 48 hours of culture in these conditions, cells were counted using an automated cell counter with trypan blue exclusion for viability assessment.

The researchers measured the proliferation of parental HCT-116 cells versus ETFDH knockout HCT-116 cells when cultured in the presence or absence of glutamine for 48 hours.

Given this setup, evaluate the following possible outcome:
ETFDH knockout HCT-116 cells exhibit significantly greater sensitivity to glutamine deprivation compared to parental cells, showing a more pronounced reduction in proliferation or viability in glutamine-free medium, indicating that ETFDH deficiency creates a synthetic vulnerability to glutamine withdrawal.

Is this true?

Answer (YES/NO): YES